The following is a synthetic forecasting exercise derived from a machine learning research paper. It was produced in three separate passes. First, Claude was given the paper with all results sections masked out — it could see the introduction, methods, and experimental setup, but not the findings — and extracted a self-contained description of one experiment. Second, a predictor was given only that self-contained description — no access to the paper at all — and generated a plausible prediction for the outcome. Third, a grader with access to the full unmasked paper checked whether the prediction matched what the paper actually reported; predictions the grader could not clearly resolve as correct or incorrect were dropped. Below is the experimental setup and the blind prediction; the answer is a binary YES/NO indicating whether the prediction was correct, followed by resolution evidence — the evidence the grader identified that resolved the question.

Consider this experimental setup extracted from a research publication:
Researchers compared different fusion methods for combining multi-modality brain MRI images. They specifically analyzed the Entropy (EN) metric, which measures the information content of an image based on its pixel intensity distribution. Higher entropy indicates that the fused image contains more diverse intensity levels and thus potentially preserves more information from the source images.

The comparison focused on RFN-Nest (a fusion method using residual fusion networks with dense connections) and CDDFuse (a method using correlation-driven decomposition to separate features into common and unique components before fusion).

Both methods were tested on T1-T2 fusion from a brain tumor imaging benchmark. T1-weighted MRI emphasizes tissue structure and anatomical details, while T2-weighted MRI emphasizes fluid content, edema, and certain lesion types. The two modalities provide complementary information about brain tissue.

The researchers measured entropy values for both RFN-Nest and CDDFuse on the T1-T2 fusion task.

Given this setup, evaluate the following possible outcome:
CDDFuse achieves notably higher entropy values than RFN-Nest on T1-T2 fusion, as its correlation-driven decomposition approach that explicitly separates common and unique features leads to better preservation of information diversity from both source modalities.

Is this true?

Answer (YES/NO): NO